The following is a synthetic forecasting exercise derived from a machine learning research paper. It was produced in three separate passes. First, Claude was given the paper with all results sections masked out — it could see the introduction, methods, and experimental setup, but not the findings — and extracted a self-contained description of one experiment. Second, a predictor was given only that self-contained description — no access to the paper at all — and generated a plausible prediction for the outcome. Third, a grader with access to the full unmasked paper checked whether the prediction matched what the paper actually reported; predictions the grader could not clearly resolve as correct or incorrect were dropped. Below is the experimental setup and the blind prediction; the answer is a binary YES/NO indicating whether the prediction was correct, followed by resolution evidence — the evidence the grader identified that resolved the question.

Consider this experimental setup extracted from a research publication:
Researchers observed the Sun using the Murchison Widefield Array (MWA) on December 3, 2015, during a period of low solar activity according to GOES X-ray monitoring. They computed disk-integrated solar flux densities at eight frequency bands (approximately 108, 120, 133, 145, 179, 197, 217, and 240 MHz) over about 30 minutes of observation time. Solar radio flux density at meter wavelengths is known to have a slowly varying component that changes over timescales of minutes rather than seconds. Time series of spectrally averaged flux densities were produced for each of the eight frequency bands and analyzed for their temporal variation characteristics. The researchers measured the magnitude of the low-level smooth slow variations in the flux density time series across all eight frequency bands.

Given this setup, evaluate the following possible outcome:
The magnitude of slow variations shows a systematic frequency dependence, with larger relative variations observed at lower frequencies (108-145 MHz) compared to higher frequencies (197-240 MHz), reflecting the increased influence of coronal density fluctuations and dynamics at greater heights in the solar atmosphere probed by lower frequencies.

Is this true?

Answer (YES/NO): NO